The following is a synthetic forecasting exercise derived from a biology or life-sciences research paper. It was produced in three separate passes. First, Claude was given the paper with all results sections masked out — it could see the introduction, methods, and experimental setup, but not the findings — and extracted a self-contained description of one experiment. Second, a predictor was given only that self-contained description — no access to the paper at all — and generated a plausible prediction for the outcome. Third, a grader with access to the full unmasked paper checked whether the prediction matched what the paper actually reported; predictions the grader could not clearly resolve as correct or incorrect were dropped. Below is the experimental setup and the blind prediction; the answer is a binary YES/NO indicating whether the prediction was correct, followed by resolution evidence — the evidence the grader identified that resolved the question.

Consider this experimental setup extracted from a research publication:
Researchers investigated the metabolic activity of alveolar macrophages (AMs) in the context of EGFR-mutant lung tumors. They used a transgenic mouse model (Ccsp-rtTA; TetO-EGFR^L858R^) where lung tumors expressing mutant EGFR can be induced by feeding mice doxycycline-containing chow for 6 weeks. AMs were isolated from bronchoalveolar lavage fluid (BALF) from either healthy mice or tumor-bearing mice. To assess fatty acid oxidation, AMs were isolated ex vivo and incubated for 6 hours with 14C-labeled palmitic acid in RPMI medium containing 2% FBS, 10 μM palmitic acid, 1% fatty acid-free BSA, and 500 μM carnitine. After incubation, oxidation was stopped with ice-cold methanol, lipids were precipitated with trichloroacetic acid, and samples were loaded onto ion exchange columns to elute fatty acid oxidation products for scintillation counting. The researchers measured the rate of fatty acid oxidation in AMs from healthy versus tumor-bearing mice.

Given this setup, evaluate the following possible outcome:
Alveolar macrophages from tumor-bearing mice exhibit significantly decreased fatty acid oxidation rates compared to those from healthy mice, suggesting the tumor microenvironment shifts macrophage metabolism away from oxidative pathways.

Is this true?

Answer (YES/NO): NO